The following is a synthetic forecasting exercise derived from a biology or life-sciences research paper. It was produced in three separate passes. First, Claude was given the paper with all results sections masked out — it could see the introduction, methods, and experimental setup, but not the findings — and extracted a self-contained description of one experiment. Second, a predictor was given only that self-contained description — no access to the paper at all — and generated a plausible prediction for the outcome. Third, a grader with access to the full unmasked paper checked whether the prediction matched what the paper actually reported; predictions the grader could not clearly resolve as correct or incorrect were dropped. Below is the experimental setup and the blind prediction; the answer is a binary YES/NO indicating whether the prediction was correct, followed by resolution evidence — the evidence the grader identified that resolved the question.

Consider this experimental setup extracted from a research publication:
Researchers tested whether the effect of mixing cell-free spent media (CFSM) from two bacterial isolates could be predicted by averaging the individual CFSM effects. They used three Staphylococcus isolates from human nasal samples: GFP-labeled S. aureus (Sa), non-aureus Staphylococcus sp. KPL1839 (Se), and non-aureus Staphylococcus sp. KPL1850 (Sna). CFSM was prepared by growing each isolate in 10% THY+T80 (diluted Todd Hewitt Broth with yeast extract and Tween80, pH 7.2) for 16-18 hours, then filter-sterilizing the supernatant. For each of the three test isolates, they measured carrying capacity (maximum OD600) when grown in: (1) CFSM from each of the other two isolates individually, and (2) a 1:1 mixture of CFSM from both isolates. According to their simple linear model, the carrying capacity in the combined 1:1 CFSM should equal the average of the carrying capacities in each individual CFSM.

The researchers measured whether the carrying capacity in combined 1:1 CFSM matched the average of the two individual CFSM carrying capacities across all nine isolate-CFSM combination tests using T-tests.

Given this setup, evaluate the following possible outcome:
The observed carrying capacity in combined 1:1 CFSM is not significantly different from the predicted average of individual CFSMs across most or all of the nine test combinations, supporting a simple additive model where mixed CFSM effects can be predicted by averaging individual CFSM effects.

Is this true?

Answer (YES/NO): YES